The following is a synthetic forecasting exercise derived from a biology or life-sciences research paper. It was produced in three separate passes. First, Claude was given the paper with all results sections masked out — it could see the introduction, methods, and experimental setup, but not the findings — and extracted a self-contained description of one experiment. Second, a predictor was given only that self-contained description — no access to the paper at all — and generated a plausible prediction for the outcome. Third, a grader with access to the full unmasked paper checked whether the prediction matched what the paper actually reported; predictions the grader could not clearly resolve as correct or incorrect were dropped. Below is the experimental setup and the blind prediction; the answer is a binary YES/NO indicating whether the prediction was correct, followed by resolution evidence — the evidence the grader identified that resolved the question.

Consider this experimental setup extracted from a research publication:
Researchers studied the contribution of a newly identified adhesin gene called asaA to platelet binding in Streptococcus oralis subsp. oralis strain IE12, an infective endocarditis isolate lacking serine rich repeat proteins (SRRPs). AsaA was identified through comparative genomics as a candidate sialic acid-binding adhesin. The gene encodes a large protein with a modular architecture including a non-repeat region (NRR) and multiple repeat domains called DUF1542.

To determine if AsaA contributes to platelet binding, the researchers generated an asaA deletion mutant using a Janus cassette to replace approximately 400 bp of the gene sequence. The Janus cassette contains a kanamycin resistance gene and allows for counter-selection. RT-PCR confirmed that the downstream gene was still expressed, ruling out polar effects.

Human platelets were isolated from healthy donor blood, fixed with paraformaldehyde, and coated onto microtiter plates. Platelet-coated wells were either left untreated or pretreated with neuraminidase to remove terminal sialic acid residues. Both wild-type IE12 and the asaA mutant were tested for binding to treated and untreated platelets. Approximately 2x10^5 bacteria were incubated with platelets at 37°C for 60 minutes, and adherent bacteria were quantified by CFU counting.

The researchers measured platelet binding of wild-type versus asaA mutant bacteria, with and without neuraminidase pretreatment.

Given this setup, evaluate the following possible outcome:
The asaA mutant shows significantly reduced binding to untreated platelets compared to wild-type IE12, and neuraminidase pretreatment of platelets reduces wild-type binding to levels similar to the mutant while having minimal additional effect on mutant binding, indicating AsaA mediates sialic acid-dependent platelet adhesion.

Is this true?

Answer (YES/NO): NO